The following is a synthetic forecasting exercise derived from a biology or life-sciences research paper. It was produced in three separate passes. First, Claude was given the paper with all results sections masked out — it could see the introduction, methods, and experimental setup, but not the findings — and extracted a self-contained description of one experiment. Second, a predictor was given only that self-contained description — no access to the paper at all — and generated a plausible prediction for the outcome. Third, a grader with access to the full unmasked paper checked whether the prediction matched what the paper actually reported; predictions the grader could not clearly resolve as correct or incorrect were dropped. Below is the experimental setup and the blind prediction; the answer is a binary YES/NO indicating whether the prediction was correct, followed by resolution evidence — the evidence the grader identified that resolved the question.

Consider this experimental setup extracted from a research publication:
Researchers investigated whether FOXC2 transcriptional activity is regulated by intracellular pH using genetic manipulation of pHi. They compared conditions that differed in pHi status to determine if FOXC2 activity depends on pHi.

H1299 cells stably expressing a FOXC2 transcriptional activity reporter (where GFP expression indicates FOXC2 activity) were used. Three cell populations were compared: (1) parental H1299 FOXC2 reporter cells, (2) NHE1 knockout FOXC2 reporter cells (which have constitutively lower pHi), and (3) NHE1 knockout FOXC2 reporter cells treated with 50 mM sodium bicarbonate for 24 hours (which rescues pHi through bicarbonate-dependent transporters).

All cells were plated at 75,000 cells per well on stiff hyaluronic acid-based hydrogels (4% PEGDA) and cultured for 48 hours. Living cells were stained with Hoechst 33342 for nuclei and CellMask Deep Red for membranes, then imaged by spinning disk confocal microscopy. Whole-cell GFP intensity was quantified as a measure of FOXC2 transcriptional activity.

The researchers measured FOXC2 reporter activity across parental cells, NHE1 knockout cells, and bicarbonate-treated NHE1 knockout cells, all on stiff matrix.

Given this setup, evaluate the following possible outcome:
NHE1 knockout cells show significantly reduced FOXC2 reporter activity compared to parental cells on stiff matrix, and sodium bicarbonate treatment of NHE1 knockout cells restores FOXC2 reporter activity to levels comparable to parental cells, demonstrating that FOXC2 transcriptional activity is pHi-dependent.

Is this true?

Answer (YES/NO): NO